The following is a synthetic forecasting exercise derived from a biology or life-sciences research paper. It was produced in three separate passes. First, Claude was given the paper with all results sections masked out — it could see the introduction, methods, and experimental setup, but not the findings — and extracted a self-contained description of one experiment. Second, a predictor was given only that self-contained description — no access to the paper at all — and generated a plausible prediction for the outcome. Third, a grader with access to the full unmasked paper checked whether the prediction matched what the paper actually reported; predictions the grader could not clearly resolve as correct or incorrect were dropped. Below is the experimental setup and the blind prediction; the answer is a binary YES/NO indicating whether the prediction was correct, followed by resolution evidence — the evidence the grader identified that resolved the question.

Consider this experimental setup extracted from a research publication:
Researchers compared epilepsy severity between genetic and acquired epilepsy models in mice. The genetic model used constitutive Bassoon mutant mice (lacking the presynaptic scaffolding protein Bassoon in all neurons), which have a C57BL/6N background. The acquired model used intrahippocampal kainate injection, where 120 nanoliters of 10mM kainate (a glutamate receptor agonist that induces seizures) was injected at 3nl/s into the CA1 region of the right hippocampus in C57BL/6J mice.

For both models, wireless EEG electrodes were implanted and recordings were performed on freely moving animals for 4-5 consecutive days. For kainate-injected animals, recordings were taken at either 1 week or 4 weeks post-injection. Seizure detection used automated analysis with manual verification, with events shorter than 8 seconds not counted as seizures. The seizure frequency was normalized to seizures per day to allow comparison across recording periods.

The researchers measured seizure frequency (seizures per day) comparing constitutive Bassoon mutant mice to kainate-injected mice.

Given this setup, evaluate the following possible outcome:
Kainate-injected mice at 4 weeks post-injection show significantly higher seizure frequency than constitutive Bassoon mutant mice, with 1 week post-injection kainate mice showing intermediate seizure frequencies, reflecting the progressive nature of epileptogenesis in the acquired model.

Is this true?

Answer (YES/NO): NO